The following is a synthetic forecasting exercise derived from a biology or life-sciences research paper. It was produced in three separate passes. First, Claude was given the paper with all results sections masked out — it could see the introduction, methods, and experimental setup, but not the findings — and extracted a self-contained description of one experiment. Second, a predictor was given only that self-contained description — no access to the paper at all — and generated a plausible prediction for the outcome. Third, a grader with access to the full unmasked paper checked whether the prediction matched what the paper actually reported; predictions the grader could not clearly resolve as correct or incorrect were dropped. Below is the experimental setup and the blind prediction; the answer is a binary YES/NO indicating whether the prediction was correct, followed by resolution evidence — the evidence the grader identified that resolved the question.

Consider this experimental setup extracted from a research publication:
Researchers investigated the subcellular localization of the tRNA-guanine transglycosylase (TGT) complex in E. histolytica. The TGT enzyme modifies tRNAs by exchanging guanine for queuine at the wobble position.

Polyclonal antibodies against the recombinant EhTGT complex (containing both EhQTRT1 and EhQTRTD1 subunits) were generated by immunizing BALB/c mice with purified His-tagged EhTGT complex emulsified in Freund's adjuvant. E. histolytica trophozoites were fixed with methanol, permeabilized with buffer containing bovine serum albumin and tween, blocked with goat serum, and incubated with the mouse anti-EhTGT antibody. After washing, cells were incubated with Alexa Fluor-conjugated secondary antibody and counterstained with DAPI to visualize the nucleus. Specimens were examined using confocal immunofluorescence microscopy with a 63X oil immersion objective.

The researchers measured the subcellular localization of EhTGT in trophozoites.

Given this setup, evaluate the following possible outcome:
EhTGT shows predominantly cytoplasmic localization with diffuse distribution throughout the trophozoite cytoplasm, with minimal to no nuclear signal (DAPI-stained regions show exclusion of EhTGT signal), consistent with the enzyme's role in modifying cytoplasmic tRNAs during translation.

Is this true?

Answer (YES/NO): YES